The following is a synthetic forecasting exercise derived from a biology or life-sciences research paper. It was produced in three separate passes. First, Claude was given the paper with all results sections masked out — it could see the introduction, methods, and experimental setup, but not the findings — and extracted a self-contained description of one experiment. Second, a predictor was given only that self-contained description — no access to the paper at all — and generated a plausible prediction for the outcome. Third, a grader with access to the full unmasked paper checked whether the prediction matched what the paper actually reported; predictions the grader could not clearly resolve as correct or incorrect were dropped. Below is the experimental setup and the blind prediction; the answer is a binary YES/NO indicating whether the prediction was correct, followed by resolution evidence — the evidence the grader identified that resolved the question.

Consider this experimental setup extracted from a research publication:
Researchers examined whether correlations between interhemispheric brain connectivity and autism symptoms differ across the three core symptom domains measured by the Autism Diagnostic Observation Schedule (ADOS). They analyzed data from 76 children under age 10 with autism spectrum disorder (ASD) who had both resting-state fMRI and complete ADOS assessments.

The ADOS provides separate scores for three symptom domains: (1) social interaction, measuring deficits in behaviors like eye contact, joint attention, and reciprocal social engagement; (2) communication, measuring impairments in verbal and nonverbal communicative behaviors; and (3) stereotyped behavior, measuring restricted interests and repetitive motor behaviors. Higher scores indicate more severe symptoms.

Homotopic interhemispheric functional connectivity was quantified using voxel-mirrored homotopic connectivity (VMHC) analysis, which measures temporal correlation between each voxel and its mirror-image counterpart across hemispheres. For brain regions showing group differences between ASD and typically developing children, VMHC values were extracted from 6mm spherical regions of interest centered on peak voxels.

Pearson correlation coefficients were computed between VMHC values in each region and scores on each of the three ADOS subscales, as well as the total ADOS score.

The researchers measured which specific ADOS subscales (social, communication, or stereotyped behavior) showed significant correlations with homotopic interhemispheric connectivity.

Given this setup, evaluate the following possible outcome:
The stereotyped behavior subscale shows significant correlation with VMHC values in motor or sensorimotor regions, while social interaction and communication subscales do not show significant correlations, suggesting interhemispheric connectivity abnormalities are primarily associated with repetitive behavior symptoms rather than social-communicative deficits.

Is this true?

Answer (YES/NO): NO